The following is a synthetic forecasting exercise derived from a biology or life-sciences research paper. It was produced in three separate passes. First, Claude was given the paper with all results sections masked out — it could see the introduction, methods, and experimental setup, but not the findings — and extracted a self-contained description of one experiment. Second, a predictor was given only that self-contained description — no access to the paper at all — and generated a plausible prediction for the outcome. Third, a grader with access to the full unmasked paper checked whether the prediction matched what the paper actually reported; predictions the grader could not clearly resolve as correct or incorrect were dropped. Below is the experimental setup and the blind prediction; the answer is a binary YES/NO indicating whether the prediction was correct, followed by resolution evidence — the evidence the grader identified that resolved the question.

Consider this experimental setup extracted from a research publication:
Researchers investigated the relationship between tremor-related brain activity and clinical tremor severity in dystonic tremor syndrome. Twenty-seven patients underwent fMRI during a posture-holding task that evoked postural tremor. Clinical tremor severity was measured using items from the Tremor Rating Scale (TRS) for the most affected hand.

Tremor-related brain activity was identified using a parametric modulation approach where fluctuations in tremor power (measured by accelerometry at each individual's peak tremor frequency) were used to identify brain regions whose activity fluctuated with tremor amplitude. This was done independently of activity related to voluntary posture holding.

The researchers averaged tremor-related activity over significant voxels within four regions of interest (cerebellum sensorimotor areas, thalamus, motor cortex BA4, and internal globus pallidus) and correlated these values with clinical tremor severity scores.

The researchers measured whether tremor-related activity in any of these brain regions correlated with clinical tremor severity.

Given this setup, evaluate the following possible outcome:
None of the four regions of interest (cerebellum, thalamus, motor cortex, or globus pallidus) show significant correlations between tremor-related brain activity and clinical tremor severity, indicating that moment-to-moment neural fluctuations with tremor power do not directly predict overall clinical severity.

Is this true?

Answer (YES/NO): YES